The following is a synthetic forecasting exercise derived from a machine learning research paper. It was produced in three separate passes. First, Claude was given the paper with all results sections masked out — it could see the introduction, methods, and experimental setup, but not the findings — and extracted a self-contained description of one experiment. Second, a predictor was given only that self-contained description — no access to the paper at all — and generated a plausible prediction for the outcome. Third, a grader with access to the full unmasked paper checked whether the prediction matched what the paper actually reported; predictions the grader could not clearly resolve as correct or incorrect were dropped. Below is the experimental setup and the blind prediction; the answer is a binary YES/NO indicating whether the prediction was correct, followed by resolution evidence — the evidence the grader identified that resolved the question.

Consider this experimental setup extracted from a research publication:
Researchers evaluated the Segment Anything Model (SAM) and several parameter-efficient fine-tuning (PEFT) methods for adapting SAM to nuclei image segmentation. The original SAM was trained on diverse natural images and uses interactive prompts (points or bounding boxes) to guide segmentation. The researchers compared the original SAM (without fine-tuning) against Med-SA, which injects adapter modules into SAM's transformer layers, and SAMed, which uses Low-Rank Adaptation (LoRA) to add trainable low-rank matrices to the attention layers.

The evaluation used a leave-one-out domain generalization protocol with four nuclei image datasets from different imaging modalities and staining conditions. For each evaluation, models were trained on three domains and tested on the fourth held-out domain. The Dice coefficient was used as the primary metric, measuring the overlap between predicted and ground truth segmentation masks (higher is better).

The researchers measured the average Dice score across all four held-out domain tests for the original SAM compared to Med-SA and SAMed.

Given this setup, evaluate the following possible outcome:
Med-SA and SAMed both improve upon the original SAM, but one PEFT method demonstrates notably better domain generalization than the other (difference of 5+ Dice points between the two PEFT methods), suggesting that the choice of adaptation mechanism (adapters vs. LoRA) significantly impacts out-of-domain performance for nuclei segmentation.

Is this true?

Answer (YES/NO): NO